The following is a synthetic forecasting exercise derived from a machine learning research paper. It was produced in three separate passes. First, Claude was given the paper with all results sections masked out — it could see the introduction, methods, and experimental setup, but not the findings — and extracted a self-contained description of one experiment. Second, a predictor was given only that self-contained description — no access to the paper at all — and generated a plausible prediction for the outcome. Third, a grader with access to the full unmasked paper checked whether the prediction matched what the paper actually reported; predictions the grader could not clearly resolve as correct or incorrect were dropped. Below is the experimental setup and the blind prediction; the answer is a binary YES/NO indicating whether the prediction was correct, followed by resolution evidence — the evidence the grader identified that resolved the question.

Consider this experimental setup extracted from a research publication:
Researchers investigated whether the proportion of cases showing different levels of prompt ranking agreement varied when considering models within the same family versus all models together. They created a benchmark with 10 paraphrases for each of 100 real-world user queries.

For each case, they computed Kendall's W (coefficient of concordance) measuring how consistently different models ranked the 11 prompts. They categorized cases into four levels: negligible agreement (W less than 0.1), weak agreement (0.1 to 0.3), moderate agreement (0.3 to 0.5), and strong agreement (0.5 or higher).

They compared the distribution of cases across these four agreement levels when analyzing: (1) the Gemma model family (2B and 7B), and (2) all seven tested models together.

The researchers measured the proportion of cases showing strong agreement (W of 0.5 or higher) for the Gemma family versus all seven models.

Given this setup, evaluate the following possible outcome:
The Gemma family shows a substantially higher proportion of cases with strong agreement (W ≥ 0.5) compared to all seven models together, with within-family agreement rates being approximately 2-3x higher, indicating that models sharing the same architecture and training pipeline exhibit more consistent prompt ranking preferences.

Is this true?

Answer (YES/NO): NO